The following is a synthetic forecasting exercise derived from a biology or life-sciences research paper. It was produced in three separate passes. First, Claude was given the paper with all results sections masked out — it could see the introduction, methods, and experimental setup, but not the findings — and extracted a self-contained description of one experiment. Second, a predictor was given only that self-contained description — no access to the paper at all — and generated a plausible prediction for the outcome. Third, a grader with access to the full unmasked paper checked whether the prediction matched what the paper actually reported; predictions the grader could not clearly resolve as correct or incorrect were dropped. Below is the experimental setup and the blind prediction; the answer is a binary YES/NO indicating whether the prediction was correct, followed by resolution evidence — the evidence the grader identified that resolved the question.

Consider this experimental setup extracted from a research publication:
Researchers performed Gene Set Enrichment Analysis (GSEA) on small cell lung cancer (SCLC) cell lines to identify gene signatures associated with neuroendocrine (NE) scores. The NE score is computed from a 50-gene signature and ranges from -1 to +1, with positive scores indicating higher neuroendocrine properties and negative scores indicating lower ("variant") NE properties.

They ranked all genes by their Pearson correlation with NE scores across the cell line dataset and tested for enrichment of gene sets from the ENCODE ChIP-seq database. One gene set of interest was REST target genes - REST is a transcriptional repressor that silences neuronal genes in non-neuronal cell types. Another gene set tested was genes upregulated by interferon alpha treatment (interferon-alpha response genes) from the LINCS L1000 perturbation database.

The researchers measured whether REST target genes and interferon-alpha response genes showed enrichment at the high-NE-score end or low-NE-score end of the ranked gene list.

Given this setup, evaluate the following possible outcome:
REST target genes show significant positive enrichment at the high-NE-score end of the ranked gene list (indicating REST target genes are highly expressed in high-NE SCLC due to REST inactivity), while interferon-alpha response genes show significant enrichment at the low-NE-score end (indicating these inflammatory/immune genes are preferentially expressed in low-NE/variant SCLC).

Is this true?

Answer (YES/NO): YES